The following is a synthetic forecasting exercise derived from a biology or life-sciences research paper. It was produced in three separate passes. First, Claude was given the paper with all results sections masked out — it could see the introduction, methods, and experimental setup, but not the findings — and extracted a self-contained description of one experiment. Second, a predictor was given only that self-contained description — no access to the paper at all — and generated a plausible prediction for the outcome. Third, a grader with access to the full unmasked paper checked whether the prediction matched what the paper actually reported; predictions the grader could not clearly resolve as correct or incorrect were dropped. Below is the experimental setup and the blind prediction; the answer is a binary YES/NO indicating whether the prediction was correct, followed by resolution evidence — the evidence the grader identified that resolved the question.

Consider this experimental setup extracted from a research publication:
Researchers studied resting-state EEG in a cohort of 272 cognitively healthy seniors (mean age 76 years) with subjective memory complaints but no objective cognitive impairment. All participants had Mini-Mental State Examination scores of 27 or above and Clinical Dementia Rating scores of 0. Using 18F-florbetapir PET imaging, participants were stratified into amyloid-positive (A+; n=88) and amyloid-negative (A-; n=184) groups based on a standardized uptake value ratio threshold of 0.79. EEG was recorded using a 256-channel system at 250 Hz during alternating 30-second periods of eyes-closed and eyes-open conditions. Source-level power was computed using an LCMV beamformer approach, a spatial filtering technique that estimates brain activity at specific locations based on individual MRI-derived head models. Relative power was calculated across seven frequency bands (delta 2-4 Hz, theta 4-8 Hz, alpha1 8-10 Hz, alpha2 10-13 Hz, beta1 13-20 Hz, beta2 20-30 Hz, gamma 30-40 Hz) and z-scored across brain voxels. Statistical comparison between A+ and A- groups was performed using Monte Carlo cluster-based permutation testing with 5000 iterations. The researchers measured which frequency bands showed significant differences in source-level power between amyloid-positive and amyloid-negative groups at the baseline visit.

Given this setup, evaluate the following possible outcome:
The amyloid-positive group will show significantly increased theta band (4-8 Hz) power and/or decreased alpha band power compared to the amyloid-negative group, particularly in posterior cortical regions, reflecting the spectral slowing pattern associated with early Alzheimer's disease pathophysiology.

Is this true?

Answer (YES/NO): NO